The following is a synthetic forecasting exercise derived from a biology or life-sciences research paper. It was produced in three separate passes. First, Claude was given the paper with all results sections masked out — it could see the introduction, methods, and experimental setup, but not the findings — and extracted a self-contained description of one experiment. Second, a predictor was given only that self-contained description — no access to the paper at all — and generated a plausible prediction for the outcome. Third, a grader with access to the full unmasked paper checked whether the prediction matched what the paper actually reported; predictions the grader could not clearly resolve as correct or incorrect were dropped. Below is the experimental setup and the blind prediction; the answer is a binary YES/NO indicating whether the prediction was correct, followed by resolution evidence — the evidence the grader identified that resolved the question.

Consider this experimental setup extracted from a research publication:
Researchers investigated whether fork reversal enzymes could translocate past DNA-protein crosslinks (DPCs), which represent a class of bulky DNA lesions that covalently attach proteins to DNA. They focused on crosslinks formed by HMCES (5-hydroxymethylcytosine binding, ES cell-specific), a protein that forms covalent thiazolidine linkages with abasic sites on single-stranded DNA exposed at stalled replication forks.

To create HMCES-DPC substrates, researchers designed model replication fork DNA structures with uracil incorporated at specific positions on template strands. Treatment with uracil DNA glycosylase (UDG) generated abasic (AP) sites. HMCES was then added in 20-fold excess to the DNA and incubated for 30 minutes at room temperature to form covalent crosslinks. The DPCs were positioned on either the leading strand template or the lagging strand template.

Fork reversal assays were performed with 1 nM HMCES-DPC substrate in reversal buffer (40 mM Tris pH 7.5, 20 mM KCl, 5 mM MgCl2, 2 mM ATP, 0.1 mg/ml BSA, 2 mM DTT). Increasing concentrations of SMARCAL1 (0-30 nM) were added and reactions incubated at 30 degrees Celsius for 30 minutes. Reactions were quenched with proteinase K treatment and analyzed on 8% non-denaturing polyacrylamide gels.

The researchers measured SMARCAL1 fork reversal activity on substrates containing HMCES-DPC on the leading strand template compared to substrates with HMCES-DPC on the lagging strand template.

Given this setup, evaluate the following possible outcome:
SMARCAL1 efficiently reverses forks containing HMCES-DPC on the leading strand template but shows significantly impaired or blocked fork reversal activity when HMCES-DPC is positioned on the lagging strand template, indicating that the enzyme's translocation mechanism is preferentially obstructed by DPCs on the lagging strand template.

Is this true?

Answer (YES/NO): NO